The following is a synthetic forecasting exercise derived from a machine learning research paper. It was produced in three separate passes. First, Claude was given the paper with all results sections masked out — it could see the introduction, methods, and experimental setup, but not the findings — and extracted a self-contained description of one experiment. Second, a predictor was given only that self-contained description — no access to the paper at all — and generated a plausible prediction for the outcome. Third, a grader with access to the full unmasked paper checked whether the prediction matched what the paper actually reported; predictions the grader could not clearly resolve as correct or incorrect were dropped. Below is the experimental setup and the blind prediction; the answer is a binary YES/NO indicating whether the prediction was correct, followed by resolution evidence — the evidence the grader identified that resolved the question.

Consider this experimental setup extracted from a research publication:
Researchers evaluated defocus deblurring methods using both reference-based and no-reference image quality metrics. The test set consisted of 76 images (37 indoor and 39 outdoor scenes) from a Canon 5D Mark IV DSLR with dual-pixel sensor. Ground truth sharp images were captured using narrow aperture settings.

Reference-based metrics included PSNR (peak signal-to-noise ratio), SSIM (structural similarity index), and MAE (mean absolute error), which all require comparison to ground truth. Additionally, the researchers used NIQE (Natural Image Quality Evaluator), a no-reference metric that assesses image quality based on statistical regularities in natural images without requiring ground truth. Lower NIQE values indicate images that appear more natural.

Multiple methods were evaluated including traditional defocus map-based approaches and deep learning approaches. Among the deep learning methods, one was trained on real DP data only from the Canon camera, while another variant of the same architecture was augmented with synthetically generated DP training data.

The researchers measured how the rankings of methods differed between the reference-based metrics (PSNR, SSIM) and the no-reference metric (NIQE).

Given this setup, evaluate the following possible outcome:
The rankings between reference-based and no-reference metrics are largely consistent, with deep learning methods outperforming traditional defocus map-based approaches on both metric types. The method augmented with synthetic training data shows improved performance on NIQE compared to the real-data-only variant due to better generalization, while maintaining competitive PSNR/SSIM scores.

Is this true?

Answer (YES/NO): YES